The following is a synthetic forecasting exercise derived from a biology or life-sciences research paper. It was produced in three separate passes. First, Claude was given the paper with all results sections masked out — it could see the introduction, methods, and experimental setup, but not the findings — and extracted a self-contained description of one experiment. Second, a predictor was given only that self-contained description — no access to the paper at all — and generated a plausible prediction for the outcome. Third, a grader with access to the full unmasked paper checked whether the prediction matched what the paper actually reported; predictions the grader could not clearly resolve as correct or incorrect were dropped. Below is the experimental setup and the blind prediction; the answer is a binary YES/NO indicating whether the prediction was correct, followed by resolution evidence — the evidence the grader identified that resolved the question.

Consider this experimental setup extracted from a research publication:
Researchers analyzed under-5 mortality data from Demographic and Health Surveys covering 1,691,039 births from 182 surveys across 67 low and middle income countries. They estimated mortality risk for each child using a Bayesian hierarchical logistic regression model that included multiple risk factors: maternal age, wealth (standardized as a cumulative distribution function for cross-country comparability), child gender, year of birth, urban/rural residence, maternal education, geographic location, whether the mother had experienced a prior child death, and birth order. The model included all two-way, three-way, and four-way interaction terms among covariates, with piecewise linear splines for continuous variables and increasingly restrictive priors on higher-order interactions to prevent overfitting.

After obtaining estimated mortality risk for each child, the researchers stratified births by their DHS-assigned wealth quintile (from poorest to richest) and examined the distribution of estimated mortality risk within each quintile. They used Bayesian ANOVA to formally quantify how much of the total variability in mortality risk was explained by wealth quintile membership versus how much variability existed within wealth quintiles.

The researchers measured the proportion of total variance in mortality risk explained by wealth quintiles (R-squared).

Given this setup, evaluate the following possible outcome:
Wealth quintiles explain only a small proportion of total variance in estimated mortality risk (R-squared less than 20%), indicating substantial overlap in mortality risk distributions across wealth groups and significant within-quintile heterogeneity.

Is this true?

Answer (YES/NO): YES